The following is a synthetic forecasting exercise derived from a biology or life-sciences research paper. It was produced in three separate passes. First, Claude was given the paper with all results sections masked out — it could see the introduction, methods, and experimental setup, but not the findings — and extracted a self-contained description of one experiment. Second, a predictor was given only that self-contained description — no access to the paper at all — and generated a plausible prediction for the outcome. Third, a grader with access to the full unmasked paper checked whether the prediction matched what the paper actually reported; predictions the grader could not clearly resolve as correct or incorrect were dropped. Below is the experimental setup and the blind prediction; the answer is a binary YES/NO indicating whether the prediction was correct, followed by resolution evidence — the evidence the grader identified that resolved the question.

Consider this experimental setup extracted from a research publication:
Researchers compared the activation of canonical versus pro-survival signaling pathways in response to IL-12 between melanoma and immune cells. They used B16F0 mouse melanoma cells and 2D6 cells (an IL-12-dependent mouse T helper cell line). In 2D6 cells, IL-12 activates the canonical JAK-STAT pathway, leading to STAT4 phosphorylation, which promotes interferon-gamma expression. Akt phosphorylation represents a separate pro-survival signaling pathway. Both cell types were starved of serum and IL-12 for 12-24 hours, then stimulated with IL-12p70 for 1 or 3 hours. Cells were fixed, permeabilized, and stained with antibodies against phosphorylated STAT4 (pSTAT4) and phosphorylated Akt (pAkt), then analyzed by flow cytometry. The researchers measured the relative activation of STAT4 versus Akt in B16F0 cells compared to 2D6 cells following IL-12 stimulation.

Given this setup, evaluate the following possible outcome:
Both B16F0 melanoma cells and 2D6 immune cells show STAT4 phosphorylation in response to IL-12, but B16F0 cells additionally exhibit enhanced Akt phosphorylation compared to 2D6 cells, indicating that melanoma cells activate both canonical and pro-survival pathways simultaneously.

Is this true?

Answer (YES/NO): NO